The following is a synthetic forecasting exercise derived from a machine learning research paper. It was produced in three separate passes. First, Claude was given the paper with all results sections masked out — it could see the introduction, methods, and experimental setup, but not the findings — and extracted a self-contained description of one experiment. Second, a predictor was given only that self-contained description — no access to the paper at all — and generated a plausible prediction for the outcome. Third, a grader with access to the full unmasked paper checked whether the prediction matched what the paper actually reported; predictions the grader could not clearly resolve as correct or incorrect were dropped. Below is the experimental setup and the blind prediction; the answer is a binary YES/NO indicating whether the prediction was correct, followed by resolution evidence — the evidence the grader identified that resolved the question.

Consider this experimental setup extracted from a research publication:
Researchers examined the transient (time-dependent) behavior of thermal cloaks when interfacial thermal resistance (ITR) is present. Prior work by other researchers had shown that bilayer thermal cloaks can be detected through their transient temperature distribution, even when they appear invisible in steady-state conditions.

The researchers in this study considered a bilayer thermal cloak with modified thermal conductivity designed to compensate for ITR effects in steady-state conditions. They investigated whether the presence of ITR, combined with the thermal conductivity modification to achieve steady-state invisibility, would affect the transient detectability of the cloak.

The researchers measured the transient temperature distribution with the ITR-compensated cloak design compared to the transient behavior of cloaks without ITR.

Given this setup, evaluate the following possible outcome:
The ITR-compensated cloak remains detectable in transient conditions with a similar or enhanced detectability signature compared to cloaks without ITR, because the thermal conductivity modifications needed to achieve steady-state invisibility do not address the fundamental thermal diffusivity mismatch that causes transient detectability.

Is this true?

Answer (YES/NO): YES